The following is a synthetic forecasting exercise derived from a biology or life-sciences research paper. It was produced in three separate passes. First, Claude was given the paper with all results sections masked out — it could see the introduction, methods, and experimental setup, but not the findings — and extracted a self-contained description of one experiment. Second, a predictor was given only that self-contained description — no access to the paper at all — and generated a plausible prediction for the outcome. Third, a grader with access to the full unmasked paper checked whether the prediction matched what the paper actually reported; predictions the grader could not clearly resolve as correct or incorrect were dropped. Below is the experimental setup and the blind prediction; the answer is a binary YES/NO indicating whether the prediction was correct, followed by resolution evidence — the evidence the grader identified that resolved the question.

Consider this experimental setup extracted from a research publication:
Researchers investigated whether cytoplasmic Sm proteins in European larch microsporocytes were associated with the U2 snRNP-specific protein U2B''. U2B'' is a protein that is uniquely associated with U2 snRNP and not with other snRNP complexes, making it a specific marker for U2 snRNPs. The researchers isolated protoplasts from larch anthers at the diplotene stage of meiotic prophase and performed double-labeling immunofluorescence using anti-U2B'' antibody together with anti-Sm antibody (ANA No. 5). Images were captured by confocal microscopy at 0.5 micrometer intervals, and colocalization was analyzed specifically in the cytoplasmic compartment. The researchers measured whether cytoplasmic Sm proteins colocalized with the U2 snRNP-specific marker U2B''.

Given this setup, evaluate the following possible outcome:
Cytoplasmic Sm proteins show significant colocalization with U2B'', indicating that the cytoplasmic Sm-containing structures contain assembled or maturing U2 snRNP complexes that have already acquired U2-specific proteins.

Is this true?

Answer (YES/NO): NO